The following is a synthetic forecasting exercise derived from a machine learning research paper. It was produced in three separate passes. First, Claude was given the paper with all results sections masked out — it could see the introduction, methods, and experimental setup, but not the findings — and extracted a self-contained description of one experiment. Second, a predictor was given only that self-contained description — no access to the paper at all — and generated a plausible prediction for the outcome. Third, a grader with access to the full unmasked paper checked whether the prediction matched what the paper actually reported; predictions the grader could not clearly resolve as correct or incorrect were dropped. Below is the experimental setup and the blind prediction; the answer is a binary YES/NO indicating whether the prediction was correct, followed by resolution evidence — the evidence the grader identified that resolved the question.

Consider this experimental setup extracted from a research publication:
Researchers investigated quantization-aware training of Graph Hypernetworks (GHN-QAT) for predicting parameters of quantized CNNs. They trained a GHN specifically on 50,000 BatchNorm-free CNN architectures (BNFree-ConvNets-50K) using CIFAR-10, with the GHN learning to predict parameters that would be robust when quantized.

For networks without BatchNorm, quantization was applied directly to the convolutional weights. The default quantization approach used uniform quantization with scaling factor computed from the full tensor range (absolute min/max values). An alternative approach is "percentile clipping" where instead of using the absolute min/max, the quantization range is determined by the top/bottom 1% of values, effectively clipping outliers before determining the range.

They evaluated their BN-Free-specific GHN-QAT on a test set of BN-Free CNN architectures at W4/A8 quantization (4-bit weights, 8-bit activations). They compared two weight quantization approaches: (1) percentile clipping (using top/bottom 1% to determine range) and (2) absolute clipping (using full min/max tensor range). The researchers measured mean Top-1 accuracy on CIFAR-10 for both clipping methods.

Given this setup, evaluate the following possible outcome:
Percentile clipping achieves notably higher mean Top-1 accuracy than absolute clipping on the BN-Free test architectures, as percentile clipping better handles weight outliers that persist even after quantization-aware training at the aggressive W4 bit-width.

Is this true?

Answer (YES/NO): YES